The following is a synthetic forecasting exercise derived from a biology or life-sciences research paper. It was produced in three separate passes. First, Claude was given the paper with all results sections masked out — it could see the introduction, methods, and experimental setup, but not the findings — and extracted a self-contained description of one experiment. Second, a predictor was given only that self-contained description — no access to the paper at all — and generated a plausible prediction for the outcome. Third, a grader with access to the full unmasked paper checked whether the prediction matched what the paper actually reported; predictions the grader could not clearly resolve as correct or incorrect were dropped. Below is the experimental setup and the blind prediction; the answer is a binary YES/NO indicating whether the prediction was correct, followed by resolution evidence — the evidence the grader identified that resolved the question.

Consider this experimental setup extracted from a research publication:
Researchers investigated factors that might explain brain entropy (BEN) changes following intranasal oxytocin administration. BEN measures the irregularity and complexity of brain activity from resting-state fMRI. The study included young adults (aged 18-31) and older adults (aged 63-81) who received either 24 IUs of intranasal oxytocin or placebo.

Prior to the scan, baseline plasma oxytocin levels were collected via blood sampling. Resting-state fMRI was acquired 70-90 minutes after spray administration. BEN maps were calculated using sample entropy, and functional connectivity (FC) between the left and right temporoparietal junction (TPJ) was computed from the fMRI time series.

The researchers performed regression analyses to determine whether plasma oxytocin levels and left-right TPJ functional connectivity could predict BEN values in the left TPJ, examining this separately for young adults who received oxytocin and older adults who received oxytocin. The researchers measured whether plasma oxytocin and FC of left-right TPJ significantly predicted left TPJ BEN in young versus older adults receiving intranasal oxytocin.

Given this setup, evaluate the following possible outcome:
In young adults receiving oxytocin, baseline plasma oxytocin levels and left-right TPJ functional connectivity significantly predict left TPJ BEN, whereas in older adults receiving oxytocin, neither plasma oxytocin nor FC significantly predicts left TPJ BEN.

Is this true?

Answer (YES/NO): YES